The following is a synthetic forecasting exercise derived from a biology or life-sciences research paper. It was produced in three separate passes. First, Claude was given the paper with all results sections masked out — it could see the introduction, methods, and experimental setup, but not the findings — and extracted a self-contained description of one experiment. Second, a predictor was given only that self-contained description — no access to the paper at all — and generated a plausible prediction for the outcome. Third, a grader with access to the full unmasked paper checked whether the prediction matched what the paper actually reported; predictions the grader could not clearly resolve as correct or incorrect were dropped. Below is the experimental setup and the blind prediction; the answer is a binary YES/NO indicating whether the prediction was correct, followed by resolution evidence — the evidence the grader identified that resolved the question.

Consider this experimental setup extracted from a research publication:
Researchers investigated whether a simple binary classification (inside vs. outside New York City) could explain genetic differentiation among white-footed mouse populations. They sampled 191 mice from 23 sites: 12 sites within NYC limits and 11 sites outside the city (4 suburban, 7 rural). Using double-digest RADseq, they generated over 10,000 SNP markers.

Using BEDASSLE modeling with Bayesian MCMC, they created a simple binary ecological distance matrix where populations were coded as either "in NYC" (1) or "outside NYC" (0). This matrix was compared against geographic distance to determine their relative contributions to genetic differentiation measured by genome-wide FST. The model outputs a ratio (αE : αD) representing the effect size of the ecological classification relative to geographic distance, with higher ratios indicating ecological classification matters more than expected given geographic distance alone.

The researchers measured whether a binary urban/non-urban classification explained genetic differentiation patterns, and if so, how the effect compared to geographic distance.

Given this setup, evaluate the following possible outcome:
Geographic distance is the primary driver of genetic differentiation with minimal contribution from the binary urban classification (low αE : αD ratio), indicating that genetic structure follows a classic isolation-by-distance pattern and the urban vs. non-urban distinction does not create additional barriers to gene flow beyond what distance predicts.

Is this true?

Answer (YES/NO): NO